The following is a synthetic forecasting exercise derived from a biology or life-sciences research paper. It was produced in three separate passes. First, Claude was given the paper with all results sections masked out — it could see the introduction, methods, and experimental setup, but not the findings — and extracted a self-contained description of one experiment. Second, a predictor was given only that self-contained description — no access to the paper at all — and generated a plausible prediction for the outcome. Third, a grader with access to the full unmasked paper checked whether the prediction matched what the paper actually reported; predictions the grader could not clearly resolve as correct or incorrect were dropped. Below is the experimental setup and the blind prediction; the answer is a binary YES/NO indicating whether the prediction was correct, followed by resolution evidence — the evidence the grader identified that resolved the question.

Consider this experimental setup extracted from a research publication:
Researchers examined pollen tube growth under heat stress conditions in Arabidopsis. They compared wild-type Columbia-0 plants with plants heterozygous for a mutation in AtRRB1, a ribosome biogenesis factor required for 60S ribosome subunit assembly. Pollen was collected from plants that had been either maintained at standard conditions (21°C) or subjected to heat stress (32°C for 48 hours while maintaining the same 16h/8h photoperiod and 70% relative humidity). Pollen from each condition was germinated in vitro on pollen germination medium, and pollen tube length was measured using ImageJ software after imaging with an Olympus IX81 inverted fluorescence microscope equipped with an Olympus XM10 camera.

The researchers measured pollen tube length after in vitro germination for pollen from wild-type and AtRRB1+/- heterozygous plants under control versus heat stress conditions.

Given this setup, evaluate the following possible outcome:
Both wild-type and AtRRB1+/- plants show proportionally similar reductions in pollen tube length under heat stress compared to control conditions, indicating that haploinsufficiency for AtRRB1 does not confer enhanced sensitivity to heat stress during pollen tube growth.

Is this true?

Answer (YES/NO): NO